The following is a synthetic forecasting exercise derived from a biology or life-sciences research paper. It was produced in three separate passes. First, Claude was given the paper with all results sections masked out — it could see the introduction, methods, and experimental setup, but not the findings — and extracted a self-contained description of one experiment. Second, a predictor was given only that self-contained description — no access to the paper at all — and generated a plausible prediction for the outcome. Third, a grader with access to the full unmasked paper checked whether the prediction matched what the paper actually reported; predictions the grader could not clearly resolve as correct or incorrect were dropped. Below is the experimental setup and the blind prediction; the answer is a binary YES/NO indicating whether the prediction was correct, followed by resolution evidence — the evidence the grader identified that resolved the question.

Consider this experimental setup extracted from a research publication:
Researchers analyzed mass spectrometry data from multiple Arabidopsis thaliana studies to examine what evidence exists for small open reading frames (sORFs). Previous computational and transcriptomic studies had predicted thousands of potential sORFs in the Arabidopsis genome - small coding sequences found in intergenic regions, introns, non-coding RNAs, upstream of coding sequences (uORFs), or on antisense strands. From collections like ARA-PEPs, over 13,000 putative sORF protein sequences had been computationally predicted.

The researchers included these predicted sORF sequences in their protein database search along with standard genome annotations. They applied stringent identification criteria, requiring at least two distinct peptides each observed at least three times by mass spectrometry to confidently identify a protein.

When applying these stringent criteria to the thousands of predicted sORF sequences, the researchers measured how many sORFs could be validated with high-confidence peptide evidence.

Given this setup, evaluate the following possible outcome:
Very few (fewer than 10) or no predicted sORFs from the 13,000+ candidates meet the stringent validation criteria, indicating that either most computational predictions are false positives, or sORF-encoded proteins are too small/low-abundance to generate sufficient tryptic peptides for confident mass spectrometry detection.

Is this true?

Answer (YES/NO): YES